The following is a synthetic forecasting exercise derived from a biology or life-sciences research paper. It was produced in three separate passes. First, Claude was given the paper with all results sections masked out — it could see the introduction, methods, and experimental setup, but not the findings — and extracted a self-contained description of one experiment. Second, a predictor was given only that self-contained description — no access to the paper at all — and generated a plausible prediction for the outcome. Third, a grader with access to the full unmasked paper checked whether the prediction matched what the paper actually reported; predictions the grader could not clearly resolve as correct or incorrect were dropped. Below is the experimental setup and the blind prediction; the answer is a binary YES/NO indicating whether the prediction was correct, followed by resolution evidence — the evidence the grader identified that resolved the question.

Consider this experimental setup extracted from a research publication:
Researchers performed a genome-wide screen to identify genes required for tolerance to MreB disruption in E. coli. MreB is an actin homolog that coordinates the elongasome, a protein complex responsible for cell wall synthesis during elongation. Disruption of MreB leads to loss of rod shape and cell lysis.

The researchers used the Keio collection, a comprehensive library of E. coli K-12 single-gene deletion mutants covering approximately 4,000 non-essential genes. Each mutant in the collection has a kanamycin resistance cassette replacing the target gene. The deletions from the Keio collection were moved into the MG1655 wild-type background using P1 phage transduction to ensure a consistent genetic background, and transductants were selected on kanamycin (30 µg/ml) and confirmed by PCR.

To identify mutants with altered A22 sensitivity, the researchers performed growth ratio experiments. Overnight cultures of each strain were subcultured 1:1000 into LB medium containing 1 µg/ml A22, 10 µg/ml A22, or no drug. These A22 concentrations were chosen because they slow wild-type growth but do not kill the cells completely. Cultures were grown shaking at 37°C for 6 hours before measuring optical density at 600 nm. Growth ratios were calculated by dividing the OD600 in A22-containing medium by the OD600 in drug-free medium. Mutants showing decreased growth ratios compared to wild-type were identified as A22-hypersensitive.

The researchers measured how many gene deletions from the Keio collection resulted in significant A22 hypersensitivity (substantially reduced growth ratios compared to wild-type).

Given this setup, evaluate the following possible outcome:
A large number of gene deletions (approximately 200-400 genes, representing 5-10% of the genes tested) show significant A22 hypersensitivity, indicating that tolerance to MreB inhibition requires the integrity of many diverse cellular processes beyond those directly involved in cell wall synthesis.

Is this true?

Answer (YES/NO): NO